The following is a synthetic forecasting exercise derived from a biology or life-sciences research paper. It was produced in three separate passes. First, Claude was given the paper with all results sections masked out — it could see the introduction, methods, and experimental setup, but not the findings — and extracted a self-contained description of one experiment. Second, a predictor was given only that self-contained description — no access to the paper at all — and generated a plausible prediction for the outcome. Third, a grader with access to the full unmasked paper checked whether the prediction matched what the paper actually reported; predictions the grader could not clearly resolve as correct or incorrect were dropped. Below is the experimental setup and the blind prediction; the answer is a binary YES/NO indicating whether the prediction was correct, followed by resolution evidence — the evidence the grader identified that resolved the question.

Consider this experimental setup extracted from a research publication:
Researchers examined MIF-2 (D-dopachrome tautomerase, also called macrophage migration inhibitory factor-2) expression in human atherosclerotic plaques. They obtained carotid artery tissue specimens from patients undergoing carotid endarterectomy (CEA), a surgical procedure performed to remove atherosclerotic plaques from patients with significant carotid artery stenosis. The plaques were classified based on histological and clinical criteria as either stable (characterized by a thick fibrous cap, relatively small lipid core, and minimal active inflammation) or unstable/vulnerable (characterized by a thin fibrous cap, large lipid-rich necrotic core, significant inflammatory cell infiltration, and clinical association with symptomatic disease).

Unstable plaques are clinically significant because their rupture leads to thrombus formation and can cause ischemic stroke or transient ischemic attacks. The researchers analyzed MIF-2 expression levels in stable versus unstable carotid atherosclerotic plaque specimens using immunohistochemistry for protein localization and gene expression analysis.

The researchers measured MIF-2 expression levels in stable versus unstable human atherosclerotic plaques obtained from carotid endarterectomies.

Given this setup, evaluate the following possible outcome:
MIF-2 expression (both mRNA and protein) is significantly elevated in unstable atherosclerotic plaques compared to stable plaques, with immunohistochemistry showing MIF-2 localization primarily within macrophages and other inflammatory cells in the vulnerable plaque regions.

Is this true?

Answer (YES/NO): NO